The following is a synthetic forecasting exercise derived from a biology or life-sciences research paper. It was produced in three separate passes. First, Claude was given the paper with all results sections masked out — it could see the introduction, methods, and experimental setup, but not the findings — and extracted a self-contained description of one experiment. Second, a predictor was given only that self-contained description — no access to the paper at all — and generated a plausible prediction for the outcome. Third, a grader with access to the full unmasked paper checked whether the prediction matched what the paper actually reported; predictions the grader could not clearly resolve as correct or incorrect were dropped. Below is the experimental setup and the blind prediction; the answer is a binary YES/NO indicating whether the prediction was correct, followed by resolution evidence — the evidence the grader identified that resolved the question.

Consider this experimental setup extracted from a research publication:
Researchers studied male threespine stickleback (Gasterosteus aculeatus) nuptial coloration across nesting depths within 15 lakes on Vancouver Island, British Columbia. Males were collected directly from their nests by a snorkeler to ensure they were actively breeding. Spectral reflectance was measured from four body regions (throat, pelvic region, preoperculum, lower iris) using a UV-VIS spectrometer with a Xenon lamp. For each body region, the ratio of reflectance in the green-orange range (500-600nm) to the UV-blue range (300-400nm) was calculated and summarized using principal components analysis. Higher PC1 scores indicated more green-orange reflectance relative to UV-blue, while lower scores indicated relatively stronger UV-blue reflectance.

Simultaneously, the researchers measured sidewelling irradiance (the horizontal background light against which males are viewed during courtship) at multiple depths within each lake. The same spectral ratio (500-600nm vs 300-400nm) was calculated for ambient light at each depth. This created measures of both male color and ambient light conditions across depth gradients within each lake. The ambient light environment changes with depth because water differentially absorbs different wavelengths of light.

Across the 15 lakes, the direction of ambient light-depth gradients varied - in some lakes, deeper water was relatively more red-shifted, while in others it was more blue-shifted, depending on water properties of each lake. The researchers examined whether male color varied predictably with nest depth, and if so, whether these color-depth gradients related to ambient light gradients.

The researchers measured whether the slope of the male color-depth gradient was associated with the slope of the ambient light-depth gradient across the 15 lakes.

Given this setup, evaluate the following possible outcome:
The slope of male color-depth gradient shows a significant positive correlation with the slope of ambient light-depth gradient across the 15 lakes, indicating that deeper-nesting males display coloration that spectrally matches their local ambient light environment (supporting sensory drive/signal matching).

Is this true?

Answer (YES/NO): NO